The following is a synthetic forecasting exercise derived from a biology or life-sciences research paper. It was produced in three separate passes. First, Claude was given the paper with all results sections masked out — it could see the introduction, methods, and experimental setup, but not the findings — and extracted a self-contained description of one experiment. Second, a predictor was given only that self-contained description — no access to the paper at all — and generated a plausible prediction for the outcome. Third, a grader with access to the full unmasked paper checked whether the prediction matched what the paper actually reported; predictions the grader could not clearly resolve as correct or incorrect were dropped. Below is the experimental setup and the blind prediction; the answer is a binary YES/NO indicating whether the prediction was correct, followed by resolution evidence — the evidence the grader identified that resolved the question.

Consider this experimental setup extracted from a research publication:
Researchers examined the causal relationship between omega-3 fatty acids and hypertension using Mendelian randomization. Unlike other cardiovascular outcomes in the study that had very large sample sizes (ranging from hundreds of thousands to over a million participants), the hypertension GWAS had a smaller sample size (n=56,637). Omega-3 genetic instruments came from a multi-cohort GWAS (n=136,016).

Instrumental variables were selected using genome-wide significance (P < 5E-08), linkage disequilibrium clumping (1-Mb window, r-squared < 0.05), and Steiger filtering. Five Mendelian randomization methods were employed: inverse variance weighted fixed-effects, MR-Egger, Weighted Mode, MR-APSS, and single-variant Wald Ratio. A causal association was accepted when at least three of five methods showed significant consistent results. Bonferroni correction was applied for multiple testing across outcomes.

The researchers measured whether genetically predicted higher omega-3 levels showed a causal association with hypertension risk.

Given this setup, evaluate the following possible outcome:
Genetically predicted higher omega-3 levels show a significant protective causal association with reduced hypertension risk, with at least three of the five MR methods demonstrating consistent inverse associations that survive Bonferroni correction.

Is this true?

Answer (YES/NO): NO